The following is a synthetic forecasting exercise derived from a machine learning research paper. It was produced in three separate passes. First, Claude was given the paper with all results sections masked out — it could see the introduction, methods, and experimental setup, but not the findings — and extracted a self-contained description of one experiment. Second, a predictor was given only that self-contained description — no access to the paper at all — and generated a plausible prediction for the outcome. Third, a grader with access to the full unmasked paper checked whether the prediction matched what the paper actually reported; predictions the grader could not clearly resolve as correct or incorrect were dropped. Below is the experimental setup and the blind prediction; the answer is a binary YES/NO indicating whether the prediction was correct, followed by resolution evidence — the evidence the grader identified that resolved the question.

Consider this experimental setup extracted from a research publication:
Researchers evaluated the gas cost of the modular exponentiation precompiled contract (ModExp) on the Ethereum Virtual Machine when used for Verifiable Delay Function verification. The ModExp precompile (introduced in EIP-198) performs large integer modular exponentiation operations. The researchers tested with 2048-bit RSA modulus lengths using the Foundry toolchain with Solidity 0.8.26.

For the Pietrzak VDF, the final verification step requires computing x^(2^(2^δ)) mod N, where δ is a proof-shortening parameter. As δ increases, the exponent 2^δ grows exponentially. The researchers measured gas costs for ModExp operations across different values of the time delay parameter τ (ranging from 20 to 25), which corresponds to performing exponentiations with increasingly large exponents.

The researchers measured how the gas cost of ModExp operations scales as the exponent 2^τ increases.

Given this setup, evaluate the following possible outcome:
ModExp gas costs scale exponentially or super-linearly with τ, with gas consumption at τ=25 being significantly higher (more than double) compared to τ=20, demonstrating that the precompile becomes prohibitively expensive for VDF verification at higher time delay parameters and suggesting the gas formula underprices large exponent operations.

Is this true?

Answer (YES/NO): NO